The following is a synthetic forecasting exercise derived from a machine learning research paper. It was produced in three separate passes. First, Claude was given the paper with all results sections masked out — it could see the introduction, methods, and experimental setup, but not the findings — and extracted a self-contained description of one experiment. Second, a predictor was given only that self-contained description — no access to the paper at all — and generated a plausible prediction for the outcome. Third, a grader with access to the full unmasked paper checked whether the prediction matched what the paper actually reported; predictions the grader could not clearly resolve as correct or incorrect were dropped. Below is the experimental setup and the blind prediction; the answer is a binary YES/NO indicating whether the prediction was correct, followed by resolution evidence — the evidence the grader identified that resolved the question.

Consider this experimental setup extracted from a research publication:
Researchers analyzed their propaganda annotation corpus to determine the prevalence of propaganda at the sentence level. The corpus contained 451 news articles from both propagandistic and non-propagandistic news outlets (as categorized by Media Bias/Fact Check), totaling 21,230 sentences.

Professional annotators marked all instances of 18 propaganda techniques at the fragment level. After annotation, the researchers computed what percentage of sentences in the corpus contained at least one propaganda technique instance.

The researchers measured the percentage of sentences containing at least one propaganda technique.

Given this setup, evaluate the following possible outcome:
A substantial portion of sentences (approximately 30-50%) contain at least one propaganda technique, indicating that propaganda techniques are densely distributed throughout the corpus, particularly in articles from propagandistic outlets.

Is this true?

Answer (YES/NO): YES